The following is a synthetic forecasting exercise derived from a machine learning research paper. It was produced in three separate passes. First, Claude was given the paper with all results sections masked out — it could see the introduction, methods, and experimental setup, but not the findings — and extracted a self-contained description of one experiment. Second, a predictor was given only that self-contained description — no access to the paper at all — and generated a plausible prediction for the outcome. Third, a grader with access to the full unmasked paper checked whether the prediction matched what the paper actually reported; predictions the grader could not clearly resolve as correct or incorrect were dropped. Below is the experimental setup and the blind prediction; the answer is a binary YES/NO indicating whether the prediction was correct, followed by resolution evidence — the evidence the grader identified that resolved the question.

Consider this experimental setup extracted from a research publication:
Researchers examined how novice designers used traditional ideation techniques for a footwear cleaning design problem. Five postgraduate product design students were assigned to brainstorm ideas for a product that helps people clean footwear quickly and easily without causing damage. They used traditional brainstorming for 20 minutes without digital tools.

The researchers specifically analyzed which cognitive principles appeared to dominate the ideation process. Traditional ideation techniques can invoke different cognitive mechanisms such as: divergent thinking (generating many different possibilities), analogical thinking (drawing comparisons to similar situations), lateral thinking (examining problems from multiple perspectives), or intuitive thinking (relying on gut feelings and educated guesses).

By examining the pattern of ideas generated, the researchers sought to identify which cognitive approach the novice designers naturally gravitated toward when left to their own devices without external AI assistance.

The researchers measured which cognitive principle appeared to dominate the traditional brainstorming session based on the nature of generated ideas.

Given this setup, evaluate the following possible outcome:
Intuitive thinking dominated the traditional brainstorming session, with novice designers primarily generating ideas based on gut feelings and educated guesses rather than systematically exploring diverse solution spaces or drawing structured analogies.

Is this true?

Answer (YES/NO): NO